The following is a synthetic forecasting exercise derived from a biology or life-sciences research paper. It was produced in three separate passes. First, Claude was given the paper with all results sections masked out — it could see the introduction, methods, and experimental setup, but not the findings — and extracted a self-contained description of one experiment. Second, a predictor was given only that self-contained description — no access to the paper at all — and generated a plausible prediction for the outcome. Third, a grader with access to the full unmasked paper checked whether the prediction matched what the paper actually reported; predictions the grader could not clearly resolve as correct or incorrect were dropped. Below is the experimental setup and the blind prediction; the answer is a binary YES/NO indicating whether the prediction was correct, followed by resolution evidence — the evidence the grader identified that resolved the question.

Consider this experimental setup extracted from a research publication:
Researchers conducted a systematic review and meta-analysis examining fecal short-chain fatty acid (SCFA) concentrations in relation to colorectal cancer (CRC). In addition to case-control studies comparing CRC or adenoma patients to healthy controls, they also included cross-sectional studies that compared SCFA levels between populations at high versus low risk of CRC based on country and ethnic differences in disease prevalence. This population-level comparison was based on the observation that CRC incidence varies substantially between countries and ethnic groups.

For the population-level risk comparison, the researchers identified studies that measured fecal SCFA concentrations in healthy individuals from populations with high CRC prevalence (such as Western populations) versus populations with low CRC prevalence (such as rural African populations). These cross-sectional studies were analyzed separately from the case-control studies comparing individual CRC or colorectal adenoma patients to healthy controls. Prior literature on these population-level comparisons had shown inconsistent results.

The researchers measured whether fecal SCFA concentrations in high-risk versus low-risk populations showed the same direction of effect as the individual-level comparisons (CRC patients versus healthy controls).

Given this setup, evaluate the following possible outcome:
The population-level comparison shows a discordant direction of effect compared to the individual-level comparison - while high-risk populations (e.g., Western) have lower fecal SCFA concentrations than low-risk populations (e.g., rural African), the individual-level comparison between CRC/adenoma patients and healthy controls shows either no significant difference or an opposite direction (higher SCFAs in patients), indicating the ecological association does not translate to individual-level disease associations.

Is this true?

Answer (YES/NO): NO